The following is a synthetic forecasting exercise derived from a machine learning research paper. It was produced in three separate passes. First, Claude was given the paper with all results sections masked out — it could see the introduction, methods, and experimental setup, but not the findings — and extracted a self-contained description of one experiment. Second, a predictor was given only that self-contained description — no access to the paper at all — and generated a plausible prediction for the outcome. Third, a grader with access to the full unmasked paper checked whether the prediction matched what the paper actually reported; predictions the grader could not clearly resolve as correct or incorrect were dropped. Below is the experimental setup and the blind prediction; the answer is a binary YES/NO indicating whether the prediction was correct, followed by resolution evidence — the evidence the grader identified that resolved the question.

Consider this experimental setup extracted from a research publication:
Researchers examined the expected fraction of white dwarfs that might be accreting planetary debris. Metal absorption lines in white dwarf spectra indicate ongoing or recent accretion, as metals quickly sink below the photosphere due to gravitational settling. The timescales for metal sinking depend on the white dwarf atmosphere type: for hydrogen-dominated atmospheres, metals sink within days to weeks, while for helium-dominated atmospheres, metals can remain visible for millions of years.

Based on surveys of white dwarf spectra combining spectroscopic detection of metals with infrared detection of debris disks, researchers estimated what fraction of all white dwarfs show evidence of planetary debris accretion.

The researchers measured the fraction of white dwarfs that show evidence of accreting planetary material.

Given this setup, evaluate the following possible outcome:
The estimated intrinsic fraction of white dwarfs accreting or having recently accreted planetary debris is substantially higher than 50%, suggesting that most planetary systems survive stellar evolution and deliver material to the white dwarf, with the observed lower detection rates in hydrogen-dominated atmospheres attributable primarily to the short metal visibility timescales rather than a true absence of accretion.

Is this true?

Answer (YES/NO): NO